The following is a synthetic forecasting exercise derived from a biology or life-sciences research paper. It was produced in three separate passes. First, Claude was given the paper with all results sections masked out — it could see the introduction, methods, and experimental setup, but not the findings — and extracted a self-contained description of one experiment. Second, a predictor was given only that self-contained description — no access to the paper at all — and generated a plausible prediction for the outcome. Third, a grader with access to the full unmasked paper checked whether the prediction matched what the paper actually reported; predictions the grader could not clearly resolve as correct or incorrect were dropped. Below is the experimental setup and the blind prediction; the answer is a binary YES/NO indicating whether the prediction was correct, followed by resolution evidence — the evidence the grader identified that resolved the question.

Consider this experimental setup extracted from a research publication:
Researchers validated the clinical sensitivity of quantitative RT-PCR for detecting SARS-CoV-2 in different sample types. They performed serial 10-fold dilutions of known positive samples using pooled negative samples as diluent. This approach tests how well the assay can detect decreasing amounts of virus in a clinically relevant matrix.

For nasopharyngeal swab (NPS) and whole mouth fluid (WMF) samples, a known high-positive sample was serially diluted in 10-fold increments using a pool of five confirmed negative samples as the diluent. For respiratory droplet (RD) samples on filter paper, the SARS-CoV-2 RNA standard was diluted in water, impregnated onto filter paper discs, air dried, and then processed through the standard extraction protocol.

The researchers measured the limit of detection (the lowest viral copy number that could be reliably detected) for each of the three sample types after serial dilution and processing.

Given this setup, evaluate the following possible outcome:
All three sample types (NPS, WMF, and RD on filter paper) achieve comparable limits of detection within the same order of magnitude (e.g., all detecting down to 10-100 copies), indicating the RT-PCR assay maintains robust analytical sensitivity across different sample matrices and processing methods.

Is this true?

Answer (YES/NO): NO